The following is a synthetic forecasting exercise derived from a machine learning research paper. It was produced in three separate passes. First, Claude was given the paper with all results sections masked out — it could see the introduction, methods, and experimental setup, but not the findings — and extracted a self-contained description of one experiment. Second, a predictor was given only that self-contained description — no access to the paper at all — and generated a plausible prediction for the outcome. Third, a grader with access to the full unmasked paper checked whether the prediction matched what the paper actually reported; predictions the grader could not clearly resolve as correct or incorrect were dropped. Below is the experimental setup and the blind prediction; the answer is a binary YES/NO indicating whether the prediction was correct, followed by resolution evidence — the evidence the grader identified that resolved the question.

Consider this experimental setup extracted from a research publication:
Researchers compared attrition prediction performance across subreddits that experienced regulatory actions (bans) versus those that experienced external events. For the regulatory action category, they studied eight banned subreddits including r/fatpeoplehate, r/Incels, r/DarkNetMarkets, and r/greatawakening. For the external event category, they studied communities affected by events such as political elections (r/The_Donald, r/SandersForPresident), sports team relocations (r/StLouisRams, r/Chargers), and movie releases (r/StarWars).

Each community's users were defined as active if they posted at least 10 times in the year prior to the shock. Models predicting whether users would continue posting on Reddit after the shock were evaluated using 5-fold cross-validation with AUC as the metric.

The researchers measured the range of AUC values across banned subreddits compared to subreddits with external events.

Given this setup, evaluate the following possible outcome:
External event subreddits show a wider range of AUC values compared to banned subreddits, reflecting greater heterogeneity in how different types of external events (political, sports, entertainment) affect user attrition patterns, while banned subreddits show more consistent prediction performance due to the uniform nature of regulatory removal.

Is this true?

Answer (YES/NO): NO